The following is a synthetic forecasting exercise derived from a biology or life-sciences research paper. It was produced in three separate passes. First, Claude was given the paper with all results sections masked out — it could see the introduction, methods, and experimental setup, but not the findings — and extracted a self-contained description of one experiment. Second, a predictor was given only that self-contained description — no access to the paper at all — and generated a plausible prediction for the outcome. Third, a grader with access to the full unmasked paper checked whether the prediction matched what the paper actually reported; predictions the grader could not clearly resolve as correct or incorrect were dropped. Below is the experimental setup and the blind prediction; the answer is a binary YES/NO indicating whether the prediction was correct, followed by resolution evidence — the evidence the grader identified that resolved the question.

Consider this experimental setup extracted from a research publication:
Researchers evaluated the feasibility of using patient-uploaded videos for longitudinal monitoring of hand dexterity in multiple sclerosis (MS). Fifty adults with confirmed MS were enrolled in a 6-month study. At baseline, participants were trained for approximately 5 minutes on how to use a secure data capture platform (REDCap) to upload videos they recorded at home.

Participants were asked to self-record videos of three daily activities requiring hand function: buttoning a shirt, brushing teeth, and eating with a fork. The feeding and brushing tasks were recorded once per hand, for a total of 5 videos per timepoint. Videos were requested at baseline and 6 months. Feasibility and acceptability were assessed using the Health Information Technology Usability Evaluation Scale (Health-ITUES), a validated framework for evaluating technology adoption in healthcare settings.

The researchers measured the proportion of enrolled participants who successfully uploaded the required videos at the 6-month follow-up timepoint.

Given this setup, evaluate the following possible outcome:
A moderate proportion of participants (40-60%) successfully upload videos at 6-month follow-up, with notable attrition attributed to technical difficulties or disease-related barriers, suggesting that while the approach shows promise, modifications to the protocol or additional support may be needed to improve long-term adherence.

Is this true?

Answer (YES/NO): NO